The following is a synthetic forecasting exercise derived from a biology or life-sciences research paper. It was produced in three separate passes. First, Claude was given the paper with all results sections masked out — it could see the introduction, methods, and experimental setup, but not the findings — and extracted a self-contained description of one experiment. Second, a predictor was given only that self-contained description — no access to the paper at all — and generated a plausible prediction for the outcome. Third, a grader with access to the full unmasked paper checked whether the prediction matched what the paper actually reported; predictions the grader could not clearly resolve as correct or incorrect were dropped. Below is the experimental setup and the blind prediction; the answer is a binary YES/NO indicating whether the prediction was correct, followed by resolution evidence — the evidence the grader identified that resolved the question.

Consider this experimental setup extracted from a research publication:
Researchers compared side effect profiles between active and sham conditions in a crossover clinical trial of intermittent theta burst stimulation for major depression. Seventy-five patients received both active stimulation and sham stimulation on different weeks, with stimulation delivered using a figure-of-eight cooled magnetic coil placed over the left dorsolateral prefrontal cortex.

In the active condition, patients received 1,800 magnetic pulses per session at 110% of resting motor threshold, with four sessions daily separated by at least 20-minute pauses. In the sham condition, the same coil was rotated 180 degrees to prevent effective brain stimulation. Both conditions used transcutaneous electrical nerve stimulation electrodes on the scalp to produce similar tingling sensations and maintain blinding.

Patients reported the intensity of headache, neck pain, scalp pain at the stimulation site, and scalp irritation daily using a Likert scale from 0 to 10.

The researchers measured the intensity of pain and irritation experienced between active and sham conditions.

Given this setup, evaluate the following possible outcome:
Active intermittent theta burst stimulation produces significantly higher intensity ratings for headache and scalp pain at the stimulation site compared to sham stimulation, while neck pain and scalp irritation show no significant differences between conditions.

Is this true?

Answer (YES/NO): NO